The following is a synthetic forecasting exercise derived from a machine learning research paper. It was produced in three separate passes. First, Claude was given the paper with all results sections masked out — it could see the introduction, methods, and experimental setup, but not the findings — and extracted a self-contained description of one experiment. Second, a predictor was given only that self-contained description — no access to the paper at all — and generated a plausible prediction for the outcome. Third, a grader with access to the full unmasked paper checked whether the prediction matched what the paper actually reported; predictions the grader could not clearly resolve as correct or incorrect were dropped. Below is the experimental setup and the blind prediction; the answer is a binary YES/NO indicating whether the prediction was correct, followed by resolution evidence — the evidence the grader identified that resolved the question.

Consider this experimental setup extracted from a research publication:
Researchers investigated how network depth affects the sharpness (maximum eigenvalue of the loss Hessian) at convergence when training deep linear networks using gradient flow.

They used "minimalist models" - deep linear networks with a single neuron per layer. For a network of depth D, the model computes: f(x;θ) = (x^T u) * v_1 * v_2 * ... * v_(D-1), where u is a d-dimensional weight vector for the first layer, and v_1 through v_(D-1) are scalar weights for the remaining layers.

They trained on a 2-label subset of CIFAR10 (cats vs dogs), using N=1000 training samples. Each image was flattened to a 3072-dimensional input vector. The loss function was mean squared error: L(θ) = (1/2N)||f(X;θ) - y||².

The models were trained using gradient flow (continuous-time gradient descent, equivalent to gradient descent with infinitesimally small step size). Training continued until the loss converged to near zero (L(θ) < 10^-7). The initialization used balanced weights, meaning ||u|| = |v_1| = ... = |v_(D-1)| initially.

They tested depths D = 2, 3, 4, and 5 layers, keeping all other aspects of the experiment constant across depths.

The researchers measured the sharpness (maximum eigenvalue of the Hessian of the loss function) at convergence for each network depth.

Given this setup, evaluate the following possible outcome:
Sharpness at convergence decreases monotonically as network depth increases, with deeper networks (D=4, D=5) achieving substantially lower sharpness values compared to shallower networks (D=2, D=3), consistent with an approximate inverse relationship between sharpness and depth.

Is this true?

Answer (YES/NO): NO